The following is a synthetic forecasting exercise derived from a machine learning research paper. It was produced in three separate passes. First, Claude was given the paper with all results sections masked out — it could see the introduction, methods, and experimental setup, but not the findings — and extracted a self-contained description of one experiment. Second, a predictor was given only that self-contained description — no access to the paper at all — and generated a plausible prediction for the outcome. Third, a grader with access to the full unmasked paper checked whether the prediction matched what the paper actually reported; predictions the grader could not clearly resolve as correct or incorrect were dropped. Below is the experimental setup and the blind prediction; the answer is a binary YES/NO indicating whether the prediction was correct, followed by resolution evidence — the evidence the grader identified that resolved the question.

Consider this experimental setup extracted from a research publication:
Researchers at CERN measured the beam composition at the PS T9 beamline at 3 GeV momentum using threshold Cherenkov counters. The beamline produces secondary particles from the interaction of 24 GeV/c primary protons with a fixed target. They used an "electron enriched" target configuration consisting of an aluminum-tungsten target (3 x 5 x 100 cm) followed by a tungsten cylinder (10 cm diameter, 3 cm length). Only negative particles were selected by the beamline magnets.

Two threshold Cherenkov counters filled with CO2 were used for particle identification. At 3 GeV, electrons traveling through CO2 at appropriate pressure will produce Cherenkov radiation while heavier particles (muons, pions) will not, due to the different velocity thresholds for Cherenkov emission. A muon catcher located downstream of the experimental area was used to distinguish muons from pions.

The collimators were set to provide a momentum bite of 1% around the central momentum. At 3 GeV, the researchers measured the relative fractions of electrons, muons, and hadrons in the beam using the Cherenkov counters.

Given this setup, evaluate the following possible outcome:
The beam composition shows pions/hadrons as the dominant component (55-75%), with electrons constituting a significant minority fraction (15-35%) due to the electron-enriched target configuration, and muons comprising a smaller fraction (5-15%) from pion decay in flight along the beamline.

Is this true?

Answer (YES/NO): NO